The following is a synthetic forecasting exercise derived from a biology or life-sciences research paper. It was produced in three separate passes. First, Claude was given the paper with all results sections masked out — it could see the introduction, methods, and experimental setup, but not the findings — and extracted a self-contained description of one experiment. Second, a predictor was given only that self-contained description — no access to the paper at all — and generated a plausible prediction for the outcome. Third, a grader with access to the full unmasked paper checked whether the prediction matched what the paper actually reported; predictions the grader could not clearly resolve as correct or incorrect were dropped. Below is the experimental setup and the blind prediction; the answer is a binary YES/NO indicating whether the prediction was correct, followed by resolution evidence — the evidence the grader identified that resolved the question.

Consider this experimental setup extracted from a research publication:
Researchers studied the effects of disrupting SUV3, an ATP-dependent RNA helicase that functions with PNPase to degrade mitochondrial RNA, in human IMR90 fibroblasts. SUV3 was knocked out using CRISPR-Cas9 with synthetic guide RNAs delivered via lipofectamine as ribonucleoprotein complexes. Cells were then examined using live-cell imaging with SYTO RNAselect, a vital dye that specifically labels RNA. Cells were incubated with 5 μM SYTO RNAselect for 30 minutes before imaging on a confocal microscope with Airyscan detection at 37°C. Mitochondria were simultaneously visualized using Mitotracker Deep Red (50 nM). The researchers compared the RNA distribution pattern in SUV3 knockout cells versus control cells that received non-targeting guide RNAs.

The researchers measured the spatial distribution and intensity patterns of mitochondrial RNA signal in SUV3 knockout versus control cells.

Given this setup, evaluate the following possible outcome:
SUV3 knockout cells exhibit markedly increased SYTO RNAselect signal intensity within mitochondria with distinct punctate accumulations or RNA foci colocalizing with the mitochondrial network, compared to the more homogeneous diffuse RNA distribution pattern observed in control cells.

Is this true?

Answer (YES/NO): NO